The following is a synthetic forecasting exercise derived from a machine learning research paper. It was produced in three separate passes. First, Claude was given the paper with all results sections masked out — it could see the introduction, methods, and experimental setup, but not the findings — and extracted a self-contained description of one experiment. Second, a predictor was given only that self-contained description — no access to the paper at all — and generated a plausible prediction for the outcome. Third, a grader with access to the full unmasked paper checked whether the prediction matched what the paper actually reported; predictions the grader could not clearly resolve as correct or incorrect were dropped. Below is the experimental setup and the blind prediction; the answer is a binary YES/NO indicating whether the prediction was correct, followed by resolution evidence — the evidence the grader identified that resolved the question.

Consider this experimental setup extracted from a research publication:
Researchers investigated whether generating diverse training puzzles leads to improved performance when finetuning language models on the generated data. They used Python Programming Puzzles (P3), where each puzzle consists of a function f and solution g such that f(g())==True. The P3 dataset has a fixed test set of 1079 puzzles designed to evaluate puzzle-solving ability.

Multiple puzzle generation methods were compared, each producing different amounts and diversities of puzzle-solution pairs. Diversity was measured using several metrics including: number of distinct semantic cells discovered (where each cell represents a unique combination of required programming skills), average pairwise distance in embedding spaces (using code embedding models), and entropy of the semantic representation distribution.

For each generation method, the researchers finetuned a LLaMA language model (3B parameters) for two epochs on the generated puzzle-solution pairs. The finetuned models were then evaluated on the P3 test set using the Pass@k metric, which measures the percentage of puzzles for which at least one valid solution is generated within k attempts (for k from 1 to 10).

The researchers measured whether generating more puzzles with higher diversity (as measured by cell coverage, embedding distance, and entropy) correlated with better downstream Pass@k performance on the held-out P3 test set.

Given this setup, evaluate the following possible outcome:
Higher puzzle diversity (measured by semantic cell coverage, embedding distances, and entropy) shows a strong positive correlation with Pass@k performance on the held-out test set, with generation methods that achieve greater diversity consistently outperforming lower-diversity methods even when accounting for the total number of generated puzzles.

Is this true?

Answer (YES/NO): NO